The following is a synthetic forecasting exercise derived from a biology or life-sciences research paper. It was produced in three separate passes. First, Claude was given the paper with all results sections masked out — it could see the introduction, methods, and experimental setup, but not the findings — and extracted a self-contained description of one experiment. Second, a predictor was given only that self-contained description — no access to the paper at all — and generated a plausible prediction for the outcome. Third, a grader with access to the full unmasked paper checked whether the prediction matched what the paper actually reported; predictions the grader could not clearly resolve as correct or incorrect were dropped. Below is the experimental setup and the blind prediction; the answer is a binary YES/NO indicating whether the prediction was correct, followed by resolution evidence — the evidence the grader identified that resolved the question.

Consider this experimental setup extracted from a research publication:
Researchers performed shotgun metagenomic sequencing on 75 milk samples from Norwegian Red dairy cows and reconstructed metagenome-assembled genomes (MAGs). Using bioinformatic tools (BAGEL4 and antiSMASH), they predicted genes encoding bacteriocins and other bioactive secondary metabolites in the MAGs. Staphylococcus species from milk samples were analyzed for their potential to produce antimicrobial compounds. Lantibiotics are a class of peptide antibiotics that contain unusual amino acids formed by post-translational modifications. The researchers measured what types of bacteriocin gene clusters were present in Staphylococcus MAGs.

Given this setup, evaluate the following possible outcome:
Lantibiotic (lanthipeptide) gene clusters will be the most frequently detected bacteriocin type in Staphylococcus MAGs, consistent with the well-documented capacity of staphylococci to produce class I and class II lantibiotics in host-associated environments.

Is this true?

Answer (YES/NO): NO